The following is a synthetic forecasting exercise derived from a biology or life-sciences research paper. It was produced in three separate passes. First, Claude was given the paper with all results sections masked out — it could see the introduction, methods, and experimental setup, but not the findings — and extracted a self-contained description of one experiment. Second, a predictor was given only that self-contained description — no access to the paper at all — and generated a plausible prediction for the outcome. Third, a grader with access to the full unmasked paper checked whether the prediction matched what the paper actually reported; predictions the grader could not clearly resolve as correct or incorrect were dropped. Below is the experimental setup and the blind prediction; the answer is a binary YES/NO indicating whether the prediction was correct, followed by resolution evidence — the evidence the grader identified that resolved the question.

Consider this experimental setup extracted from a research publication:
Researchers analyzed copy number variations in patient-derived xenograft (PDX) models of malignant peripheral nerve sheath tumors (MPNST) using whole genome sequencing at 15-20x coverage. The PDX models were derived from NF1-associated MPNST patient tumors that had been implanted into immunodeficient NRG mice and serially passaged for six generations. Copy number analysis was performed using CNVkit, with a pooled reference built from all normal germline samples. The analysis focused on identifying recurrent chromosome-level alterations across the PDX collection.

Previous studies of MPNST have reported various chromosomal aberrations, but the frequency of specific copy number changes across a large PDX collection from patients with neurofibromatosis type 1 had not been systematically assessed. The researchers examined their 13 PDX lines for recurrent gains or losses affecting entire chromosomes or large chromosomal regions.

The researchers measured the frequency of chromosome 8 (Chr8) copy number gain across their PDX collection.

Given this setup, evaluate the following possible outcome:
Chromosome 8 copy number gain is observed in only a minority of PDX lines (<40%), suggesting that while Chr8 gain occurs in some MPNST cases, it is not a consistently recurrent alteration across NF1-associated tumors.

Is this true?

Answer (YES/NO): NO